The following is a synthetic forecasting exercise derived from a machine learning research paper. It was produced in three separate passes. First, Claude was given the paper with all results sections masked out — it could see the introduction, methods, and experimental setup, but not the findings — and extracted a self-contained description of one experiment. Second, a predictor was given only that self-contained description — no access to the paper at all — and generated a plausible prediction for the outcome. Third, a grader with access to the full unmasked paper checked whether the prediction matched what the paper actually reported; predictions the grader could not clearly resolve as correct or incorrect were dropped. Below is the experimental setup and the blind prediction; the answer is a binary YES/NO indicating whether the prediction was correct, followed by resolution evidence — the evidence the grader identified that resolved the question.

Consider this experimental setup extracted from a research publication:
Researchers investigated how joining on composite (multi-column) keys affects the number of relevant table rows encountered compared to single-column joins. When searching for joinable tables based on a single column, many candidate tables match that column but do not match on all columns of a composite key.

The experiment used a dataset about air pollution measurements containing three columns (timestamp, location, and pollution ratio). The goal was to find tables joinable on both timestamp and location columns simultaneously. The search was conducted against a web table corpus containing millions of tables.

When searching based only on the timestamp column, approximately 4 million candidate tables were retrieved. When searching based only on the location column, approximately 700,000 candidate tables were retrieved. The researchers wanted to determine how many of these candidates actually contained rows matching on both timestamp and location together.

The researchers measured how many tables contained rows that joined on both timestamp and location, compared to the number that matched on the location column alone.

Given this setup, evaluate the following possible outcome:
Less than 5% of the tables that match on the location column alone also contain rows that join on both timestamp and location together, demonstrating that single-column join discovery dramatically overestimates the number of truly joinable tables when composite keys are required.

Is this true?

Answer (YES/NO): YES